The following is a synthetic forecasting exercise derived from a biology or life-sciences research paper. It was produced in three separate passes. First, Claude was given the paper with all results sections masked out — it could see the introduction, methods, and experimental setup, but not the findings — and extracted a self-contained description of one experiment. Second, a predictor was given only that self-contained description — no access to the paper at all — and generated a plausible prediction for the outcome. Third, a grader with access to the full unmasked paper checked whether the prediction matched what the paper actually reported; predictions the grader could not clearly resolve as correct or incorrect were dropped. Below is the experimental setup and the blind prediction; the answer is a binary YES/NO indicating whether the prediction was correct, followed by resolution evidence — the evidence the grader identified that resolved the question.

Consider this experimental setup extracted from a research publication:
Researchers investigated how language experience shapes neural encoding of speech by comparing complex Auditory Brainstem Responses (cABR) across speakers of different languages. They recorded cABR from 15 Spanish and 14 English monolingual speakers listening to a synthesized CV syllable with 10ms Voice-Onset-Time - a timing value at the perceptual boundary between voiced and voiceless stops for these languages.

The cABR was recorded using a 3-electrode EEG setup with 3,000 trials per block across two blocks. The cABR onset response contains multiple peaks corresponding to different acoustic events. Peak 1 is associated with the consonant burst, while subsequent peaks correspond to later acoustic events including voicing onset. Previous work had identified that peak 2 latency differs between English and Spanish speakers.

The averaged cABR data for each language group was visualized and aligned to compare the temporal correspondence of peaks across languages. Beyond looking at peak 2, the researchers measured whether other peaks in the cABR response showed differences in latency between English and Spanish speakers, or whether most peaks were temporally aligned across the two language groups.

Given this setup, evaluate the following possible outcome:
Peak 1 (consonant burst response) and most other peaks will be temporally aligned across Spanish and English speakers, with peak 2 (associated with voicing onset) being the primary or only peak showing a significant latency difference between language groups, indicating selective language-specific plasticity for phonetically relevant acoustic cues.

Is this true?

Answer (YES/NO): YES